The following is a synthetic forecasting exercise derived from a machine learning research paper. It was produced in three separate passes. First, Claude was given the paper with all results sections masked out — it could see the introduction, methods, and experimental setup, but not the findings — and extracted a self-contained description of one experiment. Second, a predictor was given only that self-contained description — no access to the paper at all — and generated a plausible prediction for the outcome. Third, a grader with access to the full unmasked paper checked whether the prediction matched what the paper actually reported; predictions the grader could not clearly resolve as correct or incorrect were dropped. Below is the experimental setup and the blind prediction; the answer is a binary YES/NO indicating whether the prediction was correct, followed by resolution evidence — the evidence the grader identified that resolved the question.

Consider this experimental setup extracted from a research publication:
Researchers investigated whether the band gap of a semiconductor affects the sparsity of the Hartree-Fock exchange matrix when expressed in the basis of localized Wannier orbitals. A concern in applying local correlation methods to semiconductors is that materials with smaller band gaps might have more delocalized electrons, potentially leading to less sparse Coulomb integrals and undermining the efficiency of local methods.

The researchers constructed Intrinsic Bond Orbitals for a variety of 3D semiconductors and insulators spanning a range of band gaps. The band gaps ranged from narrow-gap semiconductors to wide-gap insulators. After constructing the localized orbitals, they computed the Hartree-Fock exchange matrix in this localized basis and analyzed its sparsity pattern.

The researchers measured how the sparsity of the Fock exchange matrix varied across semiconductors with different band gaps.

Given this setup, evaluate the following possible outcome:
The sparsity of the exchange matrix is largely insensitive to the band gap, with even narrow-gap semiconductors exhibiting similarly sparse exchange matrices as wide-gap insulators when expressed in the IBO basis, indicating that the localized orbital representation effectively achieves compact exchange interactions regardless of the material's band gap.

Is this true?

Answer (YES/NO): YES